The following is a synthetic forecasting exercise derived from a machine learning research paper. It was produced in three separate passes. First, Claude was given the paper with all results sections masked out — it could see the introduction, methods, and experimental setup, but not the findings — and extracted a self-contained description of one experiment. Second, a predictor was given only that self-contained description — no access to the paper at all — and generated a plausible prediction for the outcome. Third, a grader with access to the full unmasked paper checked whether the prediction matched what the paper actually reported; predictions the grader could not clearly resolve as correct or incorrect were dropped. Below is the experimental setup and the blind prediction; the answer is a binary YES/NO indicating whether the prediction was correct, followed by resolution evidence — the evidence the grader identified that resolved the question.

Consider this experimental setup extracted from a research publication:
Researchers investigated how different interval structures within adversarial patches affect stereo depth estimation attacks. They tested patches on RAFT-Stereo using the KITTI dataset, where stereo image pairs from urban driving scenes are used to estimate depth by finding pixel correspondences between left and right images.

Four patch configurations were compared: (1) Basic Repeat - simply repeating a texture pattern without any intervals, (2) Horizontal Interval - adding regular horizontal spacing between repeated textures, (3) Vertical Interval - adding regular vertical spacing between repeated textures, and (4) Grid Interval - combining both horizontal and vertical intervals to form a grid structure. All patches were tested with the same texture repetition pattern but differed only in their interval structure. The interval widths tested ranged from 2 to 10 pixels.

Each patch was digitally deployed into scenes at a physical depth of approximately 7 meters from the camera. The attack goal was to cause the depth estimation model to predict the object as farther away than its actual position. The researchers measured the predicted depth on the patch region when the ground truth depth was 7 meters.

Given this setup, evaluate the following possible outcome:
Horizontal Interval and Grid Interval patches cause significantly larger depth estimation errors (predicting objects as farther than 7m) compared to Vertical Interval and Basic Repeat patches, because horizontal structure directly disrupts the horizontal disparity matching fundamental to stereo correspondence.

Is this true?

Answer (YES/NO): NO